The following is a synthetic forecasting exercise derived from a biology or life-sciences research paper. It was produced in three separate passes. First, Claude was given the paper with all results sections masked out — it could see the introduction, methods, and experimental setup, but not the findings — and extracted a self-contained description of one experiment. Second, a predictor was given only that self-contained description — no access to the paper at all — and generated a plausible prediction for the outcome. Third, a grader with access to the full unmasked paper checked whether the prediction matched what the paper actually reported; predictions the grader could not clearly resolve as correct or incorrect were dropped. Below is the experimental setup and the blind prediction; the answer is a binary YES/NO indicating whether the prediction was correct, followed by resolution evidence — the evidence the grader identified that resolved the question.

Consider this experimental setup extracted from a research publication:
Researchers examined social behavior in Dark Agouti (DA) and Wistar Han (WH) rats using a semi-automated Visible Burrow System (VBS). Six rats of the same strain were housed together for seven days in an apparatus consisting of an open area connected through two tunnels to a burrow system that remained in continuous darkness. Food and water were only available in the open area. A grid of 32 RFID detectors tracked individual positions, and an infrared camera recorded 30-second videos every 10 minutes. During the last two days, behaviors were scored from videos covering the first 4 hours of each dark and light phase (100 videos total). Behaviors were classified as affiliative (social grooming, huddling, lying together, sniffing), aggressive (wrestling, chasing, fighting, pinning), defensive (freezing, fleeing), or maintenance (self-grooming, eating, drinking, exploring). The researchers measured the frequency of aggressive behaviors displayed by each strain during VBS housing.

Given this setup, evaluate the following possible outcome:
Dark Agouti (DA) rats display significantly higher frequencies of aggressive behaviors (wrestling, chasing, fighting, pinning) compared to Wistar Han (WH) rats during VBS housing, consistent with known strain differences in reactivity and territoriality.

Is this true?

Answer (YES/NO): NO